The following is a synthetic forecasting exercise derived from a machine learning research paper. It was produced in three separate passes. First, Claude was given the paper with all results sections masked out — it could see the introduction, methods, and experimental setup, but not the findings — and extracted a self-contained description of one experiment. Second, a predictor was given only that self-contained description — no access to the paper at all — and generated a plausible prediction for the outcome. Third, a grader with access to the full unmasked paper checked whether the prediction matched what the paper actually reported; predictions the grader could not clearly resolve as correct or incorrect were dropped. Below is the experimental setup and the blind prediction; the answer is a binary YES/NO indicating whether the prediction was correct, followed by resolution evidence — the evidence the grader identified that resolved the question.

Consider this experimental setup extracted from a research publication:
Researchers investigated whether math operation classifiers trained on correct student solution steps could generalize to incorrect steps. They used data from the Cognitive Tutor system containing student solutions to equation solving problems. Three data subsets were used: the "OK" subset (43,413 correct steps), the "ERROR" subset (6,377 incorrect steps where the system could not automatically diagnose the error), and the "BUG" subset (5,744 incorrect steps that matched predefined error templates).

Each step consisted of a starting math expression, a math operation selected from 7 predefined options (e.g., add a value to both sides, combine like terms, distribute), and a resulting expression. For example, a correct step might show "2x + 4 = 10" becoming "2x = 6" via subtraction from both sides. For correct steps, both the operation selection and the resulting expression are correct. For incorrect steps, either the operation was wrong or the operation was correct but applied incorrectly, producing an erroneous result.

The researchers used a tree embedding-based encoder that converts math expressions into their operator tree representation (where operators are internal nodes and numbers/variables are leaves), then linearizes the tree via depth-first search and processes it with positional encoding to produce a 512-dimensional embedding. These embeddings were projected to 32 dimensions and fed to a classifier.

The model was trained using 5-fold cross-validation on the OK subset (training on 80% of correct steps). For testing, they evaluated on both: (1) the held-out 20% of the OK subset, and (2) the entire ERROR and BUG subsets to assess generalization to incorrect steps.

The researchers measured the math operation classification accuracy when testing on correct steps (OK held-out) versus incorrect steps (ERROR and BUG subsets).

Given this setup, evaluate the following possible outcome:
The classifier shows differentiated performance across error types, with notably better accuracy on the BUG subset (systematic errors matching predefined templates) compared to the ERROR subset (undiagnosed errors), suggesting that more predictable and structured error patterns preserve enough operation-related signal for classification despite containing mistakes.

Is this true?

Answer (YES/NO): YES